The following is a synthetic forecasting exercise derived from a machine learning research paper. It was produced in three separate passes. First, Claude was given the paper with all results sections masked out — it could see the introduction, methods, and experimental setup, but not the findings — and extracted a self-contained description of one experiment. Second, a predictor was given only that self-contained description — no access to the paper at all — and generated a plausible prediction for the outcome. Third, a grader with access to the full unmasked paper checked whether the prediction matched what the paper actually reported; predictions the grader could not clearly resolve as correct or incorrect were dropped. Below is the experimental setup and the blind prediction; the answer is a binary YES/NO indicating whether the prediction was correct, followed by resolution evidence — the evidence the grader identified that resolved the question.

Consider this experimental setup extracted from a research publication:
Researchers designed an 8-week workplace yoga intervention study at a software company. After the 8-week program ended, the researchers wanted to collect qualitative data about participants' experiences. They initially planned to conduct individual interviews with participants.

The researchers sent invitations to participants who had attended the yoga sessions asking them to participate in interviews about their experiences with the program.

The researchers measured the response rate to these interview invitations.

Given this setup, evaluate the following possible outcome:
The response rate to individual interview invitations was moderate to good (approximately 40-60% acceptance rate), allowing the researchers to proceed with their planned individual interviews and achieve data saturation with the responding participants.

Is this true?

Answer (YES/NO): NO